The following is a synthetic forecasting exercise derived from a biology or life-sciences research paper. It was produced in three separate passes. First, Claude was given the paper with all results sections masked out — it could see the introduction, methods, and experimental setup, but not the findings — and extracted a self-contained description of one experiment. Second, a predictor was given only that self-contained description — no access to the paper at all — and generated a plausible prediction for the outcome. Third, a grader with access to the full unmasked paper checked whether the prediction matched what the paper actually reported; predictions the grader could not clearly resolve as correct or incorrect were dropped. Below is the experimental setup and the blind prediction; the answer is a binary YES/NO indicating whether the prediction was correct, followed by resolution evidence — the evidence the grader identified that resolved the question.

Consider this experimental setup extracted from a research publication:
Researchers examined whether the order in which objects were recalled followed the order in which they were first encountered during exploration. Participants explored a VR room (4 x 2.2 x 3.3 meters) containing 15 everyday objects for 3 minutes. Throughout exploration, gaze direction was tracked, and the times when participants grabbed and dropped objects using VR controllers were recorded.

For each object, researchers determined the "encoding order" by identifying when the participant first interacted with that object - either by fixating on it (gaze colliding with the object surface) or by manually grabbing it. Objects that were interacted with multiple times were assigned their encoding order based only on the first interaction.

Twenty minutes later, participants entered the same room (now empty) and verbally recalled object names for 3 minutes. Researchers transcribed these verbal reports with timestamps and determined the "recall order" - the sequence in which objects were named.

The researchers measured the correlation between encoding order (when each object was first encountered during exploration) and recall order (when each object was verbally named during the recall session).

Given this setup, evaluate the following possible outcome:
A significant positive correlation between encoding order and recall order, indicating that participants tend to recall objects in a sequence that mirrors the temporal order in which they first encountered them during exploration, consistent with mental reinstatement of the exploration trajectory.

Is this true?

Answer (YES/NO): YES